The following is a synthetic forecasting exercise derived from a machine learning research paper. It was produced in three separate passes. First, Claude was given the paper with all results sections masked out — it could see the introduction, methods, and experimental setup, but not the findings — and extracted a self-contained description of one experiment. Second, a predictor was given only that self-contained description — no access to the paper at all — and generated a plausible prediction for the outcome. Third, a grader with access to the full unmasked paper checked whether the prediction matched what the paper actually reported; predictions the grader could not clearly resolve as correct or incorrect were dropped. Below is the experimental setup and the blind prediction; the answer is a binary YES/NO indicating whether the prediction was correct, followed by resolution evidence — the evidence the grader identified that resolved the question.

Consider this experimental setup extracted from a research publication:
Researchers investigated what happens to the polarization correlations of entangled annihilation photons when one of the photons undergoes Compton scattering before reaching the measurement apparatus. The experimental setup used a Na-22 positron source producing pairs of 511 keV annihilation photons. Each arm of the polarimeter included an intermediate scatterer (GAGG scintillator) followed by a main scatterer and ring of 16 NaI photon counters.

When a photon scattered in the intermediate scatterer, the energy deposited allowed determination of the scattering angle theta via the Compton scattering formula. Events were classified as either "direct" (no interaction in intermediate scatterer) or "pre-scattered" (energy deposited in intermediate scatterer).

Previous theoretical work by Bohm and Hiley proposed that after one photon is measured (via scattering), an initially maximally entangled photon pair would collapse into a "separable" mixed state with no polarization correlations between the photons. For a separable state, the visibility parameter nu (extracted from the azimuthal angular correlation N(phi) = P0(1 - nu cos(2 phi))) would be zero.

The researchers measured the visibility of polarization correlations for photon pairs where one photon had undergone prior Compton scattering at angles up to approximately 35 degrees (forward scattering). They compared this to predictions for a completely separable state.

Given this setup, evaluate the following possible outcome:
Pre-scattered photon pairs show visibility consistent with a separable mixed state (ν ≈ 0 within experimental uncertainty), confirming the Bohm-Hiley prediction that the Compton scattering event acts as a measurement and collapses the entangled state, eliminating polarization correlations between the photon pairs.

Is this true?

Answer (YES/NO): NO